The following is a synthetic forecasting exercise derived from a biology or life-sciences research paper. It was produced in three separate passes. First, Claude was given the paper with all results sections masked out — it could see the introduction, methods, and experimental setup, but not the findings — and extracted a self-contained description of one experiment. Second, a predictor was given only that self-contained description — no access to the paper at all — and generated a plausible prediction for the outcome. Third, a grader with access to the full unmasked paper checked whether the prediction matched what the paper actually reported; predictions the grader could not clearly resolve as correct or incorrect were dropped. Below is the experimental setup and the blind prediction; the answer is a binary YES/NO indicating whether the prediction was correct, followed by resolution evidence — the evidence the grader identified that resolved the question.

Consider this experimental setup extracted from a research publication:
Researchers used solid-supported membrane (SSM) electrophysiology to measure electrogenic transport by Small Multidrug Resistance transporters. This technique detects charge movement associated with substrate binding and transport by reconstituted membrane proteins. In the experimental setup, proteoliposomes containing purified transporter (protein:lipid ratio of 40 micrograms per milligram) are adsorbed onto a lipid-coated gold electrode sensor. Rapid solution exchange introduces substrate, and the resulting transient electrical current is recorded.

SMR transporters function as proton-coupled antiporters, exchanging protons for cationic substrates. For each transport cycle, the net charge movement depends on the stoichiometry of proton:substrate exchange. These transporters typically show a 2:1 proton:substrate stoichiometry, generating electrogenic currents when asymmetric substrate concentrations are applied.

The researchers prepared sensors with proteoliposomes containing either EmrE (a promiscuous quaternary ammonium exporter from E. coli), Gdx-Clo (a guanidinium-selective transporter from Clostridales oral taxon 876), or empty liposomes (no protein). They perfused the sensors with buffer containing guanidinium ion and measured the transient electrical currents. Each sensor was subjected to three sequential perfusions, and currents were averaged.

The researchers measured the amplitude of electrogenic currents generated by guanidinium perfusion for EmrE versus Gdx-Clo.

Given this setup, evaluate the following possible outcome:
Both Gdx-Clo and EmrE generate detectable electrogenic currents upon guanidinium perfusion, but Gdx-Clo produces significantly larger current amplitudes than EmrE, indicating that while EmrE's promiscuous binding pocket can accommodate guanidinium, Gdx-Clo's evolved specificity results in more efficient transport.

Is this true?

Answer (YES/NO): NO